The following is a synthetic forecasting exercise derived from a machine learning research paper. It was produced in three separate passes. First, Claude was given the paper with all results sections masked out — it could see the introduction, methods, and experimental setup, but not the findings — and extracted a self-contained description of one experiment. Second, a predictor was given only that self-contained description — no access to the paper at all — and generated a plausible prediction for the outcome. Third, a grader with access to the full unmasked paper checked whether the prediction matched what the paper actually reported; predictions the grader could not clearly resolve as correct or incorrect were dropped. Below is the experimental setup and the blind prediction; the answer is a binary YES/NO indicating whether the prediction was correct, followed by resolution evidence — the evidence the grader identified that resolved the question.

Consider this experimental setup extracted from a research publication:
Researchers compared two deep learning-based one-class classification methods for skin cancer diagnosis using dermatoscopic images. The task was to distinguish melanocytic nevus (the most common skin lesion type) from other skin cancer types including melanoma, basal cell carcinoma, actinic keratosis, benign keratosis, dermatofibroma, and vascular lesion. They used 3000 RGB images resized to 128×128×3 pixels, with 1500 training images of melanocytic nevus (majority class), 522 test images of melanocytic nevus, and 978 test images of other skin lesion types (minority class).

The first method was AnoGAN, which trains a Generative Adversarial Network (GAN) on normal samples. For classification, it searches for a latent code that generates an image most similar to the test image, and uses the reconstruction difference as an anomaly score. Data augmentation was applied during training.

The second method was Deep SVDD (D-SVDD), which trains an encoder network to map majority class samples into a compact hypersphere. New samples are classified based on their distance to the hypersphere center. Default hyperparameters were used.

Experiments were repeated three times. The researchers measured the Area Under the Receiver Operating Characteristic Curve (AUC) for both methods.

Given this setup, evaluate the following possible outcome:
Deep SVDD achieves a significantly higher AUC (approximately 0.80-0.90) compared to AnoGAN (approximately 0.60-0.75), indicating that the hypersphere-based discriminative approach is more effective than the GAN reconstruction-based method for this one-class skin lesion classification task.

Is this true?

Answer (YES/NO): NO